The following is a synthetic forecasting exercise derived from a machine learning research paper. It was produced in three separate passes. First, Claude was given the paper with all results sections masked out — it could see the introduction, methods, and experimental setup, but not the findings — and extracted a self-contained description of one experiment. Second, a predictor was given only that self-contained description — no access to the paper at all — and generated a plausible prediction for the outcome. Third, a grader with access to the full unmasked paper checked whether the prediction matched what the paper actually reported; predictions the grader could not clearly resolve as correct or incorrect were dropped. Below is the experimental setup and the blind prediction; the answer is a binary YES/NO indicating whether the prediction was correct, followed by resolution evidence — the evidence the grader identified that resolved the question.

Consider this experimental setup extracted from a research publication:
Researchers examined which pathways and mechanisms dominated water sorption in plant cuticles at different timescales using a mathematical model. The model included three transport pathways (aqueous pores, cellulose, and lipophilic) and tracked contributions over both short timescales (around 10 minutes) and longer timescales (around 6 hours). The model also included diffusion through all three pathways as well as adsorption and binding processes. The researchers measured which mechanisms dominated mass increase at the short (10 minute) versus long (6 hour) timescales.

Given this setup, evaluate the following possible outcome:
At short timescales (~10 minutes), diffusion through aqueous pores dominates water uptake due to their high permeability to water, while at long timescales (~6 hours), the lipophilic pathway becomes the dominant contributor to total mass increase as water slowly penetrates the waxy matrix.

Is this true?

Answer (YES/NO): NO